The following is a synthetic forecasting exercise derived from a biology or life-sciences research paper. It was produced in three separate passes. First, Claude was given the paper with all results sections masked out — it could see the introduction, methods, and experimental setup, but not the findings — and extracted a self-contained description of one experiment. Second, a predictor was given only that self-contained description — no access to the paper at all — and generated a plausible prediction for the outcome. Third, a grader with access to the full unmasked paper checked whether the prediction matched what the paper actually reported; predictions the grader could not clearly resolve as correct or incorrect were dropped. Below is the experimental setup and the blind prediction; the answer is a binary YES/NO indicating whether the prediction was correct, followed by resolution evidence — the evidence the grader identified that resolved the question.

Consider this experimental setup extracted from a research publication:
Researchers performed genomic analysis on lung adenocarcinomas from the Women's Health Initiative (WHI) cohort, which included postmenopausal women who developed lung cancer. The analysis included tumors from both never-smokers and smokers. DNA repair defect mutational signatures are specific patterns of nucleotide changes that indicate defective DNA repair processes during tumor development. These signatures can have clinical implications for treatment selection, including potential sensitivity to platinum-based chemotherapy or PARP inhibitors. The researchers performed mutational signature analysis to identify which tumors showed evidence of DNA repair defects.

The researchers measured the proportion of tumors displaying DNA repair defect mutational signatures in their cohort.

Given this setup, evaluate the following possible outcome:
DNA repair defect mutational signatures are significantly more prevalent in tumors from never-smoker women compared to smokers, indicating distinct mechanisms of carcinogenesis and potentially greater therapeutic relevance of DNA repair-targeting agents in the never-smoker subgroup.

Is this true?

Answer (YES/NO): NO